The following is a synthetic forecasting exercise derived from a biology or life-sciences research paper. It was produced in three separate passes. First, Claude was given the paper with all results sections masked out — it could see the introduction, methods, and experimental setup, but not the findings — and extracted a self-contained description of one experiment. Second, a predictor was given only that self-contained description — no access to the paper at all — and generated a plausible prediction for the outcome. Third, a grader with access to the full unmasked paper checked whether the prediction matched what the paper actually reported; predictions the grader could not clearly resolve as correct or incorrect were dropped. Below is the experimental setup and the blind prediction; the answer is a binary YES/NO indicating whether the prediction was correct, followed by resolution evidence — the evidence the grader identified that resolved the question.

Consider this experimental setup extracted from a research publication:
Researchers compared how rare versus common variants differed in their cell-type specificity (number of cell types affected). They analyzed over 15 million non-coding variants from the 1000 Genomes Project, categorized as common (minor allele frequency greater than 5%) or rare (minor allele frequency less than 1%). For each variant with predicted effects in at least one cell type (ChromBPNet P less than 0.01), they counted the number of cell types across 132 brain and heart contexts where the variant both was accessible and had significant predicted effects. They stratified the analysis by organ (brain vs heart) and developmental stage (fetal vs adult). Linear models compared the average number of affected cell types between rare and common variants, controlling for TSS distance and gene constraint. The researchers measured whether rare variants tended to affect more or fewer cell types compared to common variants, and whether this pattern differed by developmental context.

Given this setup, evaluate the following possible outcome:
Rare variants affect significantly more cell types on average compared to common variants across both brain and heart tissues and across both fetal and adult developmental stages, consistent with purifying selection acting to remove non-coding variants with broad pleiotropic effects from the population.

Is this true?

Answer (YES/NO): YES